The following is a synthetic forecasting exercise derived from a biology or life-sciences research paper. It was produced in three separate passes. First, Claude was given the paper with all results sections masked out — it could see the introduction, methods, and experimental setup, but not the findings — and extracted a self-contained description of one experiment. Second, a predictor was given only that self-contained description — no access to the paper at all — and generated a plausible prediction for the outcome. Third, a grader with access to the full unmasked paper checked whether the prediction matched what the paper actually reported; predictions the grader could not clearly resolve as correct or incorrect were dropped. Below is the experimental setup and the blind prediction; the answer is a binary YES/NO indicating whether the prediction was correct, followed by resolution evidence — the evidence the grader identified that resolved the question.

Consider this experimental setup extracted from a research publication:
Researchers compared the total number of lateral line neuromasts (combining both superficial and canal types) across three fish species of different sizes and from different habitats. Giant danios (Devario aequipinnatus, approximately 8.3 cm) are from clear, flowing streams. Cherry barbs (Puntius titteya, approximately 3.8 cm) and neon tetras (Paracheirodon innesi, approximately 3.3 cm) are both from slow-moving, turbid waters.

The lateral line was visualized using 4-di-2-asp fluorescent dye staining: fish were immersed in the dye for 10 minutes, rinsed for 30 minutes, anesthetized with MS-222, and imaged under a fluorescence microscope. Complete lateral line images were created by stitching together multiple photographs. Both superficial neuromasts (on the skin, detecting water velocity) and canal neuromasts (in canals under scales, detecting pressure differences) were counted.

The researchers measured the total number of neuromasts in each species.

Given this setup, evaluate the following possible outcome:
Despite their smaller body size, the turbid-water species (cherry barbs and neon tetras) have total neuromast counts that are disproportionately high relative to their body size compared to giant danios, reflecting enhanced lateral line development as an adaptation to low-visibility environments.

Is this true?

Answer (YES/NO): YES